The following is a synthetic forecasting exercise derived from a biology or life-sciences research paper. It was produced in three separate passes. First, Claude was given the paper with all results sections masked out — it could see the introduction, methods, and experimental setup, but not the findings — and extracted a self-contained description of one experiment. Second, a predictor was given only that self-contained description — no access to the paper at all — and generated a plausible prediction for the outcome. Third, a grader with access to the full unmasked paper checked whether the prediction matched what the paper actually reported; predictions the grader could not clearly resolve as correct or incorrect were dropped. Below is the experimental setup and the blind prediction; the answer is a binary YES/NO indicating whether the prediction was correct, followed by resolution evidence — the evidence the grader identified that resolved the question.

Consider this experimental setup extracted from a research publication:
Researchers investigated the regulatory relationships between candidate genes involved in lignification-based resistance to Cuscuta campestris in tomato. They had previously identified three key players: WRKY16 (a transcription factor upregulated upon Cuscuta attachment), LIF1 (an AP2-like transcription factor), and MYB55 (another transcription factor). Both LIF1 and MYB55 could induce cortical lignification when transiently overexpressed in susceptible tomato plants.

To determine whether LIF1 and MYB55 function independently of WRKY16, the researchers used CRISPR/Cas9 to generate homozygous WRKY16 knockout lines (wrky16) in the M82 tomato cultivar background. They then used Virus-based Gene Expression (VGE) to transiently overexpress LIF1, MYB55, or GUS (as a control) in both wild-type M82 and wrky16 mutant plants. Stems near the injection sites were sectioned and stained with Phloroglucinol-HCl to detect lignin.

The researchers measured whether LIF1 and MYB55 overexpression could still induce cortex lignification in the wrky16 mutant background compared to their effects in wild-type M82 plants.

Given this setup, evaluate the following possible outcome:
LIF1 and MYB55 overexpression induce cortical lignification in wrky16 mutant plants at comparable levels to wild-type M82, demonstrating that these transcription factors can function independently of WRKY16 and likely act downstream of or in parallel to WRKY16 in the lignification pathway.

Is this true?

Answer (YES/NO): YES